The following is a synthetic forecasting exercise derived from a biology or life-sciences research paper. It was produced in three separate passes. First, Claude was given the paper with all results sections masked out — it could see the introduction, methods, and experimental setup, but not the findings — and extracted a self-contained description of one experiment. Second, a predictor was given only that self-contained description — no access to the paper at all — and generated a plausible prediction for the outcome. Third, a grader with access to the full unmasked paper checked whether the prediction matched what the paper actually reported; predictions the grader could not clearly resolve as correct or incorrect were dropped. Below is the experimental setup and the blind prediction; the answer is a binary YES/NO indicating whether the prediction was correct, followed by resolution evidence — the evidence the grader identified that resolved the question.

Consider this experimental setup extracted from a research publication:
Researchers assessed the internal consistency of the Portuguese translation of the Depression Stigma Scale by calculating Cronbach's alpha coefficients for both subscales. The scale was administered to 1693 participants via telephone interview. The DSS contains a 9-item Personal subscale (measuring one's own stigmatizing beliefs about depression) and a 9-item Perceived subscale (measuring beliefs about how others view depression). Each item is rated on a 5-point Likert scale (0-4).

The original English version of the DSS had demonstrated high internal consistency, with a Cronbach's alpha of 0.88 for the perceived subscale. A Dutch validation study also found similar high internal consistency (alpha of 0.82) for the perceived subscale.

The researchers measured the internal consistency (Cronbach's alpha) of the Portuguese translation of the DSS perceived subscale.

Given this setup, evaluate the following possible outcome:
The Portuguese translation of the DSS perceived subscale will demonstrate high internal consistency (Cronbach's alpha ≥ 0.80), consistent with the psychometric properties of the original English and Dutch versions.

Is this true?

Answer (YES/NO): NO